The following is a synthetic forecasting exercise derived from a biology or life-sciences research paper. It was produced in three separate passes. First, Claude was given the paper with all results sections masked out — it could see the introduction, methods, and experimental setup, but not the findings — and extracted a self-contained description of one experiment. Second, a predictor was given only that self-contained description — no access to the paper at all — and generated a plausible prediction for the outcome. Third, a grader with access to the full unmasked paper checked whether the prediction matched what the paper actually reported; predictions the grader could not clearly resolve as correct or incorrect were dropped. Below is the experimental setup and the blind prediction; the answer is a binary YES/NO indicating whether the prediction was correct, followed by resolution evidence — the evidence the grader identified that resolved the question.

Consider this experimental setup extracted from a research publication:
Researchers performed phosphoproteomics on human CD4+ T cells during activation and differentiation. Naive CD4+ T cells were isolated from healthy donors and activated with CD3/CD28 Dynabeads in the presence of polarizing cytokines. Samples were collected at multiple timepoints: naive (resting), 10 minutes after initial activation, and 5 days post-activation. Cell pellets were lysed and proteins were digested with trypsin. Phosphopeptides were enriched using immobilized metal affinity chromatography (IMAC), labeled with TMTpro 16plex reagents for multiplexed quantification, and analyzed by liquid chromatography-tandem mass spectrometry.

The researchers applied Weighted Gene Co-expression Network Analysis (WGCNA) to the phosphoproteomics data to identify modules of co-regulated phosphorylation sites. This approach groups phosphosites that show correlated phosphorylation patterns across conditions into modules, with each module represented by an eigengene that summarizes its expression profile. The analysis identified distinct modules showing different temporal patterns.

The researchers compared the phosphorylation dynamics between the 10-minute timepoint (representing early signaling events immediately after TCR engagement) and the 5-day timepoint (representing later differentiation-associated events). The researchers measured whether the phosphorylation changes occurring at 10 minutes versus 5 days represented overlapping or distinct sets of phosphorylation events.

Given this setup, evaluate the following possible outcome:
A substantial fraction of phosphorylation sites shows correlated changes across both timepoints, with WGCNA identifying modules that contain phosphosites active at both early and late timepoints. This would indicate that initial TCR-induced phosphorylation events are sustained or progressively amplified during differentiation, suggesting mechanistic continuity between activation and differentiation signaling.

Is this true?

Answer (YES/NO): NO